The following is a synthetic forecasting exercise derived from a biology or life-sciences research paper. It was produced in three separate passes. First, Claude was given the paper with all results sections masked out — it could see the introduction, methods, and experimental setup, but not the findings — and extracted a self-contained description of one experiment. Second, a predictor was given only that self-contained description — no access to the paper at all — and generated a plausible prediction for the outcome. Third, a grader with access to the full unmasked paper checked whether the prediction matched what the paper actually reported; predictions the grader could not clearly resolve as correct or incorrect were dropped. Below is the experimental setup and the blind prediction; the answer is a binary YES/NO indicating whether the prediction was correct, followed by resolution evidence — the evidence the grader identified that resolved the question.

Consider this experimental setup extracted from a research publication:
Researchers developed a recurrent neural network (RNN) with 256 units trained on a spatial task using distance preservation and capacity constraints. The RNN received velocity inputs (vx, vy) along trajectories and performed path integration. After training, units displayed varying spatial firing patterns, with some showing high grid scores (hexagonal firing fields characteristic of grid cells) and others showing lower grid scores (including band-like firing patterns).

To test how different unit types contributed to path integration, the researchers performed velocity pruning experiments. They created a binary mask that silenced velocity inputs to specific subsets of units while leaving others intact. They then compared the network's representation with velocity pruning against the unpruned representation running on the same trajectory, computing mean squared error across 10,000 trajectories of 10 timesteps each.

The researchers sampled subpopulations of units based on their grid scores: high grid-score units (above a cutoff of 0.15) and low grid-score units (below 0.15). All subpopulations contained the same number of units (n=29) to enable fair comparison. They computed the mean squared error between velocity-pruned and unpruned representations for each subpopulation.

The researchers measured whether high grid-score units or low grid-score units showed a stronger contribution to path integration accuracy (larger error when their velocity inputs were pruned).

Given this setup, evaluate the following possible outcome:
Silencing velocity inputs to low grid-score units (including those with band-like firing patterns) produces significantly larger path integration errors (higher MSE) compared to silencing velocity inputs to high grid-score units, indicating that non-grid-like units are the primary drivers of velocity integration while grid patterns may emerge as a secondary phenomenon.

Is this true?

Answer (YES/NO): YES